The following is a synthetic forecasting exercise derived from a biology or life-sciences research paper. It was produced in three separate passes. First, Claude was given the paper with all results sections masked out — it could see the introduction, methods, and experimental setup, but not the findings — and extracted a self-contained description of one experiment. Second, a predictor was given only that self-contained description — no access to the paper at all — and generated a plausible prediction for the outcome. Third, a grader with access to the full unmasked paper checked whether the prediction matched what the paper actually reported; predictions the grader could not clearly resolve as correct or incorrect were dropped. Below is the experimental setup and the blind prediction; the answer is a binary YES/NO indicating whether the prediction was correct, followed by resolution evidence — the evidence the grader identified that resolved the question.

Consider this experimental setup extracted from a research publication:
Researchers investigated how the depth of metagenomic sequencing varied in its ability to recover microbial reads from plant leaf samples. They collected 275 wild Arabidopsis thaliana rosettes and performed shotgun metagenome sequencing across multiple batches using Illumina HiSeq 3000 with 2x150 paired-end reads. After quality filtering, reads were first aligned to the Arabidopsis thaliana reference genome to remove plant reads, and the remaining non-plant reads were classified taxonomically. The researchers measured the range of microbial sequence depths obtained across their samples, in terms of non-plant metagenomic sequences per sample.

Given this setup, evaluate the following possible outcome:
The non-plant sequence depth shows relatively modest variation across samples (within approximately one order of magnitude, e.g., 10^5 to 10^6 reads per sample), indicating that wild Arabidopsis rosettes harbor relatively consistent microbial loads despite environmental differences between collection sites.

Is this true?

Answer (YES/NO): NO